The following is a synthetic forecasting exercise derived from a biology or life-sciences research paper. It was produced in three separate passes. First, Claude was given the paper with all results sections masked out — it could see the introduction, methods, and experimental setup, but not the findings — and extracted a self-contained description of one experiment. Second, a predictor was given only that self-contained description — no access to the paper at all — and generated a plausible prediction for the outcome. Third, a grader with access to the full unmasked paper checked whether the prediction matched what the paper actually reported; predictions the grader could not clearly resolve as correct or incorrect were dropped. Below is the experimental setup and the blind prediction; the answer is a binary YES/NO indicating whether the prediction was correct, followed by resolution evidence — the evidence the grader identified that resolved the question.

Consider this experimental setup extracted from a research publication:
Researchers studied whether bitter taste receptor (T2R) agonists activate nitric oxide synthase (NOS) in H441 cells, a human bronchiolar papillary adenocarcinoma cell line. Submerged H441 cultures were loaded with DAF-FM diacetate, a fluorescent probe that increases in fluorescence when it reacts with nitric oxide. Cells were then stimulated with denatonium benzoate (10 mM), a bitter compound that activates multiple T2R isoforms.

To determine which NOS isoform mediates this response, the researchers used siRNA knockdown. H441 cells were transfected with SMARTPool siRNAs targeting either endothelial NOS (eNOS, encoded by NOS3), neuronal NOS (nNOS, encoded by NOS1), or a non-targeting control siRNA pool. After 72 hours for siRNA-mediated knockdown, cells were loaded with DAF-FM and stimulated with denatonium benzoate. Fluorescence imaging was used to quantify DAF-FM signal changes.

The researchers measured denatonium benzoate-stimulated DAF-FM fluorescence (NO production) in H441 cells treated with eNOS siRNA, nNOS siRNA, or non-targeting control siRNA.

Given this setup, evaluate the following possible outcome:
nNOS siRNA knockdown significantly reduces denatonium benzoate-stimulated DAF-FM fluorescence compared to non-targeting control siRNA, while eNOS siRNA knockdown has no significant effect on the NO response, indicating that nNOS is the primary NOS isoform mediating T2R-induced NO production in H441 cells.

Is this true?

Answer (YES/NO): NO